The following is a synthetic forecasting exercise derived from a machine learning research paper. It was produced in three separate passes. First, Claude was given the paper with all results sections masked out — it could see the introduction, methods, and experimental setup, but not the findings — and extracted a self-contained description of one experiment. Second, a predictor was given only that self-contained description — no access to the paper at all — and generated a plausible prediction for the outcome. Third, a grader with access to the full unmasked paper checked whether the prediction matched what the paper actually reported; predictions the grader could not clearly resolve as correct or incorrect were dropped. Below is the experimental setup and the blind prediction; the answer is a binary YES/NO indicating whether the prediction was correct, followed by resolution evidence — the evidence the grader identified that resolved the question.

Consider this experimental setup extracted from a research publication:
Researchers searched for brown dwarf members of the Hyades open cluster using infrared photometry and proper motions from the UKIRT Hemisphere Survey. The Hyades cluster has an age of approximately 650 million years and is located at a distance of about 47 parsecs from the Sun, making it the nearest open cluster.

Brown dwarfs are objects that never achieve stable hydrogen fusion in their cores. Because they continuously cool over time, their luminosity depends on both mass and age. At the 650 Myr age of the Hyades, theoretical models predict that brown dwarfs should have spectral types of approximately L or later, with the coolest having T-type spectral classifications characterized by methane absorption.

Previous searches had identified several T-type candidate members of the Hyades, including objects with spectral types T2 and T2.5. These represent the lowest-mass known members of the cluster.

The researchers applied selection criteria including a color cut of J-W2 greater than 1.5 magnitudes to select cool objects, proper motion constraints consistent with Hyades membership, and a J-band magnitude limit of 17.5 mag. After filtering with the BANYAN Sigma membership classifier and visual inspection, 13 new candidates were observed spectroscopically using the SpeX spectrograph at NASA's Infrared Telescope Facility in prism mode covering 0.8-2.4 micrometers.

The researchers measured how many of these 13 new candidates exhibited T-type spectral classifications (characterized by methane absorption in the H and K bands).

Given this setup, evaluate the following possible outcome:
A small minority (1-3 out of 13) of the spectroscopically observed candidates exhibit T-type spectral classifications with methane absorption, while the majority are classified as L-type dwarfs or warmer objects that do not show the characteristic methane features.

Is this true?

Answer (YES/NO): YES